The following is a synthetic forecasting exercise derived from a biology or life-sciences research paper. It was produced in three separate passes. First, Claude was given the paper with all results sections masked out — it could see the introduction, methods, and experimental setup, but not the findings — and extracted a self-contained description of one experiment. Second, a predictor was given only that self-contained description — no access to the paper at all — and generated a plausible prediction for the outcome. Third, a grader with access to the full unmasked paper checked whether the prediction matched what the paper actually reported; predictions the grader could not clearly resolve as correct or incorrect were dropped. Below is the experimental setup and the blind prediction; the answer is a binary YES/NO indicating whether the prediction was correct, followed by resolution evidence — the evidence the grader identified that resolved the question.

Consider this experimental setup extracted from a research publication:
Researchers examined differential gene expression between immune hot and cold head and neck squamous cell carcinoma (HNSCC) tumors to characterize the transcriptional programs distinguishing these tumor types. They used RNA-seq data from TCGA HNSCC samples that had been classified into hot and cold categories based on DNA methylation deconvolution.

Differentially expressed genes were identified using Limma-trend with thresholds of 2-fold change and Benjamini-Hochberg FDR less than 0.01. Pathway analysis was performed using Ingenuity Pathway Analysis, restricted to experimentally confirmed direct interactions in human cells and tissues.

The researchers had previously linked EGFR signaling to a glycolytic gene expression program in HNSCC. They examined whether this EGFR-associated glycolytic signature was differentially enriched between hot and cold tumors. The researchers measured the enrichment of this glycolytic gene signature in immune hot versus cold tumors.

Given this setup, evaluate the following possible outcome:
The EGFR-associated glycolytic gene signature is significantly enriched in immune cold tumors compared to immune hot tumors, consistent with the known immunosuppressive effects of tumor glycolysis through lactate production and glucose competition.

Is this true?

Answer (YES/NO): YES